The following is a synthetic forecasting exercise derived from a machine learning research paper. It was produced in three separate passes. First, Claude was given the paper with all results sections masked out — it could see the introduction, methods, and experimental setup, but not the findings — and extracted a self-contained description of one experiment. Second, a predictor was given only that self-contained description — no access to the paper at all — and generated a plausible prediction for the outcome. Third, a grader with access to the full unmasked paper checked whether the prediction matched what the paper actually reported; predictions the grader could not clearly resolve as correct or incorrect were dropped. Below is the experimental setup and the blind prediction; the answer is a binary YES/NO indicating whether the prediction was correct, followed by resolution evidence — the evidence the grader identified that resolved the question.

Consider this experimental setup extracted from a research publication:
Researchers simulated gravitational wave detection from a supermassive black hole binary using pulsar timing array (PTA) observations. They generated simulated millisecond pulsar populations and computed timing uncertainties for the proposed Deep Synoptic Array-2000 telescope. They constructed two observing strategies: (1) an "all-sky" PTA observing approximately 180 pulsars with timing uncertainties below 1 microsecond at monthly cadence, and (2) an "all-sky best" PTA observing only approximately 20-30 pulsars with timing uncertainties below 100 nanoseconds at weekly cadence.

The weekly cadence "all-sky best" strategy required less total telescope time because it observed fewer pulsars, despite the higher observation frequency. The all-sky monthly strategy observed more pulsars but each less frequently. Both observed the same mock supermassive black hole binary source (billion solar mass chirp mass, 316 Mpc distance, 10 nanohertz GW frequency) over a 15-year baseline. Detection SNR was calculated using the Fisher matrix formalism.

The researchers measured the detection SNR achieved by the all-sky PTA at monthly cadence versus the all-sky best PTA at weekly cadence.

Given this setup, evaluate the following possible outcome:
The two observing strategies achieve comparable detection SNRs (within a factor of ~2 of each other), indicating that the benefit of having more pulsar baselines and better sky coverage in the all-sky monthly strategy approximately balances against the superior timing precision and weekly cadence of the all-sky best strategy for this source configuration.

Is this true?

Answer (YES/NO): NO